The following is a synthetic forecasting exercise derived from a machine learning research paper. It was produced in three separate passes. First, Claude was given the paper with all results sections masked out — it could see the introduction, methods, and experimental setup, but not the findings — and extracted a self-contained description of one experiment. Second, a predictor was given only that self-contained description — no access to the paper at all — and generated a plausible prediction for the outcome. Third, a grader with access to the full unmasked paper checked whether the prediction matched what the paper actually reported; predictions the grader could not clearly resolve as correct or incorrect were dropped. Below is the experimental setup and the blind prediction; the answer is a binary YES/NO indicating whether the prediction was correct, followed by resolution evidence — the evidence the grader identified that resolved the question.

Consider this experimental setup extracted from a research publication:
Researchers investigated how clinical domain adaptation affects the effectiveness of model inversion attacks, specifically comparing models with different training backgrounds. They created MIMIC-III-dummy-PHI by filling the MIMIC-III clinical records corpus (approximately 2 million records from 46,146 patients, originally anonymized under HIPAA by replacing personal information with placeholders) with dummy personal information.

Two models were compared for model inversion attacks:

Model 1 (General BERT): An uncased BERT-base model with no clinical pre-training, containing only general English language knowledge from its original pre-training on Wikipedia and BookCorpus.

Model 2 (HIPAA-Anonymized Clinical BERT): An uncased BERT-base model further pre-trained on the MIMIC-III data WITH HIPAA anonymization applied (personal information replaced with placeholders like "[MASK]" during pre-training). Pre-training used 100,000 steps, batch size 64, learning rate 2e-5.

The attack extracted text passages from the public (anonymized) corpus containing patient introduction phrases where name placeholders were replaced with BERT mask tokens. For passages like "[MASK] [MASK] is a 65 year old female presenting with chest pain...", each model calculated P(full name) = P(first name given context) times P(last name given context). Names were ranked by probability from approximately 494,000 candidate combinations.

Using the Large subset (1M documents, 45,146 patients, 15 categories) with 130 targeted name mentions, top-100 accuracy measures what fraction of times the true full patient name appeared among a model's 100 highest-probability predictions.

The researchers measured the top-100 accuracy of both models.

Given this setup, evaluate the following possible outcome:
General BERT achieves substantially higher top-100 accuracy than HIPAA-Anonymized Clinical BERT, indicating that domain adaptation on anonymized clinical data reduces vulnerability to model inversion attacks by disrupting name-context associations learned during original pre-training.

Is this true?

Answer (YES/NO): YES